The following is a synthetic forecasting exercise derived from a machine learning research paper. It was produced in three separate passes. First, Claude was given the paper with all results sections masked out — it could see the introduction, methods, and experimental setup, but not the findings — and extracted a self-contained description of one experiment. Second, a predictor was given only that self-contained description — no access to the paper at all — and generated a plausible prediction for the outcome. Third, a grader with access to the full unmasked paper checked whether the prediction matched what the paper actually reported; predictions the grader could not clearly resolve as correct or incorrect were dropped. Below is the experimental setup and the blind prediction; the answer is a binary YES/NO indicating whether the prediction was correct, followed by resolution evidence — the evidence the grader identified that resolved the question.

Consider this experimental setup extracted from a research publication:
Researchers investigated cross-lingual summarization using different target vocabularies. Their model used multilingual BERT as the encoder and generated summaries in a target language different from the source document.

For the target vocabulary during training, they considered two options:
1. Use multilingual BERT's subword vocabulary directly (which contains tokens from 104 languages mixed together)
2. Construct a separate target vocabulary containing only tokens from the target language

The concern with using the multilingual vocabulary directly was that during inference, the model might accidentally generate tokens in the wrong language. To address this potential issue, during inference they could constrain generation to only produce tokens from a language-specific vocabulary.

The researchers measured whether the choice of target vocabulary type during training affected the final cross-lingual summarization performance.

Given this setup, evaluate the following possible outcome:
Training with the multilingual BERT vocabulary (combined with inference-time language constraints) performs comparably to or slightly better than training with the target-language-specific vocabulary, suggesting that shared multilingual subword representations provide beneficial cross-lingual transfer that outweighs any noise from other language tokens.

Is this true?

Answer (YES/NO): YES